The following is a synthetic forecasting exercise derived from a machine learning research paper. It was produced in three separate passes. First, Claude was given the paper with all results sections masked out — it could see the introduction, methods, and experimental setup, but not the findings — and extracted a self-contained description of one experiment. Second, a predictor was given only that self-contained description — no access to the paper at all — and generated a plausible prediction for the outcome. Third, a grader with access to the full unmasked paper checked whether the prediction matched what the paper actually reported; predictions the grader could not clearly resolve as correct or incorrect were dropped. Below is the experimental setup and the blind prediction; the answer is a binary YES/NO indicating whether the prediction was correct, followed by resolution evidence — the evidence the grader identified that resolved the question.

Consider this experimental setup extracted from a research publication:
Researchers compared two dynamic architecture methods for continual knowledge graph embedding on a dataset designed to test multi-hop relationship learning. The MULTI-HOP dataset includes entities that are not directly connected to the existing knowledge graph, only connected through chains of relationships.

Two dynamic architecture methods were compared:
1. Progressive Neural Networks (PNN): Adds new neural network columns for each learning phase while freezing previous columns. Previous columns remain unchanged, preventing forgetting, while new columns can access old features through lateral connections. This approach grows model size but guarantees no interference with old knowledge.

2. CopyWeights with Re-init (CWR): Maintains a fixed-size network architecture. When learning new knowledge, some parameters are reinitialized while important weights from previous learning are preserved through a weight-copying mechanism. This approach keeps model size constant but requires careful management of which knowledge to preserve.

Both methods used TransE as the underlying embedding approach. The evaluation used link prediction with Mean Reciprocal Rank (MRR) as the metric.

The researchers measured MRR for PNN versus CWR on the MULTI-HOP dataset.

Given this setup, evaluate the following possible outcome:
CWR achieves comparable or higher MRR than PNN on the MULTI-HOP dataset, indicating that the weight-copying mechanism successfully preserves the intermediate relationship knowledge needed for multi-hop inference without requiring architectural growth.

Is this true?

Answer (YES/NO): YES